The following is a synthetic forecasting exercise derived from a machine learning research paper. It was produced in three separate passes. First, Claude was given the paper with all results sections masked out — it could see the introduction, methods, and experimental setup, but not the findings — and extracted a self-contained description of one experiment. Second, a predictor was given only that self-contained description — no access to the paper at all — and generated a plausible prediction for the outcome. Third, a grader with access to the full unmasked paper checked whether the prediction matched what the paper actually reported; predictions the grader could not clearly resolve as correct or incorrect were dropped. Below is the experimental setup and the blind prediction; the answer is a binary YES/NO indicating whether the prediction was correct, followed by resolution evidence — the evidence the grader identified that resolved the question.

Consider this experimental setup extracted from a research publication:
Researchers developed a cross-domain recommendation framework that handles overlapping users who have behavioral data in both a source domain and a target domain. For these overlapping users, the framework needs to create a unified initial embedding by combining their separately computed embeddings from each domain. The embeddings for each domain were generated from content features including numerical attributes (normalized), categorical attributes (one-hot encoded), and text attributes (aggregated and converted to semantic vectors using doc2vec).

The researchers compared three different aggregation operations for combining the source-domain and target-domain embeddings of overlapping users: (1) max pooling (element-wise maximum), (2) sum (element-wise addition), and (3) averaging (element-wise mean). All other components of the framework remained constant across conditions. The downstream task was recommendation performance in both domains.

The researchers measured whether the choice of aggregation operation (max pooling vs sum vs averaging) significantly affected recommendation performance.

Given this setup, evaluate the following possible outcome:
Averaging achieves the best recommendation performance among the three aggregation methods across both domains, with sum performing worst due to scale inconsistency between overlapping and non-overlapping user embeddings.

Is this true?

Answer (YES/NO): NO